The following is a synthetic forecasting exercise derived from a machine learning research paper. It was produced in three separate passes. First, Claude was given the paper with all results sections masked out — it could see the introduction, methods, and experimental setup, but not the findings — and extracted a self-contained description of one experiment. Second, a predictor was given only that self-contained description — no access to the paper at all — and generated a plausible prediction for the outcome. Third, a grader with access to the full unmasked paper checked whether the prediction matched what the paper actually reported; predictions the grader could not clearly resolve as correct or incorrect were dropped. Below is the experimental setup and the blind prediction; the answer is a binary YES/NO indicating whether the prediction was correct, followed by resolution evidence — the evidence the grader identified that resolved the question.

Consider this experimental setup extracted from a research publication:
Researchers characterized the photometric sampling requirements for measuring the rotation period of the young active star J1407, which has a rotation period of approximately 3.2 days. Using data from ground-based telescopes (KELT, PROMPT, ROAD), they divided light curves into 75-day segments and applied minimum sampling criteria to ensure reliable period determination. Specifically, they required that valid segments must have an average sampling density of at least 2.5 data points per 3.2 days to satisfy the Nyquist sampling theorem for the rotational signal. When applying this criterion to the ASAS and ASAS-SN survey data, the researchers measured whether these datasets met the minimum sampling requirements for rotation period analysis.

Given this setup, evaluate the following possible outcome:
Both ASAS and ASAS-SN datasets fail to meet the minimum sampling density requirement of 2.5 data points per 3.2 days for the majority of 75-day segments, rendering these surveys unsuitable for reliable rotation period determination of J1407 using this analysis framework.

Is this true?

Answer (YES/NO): YES